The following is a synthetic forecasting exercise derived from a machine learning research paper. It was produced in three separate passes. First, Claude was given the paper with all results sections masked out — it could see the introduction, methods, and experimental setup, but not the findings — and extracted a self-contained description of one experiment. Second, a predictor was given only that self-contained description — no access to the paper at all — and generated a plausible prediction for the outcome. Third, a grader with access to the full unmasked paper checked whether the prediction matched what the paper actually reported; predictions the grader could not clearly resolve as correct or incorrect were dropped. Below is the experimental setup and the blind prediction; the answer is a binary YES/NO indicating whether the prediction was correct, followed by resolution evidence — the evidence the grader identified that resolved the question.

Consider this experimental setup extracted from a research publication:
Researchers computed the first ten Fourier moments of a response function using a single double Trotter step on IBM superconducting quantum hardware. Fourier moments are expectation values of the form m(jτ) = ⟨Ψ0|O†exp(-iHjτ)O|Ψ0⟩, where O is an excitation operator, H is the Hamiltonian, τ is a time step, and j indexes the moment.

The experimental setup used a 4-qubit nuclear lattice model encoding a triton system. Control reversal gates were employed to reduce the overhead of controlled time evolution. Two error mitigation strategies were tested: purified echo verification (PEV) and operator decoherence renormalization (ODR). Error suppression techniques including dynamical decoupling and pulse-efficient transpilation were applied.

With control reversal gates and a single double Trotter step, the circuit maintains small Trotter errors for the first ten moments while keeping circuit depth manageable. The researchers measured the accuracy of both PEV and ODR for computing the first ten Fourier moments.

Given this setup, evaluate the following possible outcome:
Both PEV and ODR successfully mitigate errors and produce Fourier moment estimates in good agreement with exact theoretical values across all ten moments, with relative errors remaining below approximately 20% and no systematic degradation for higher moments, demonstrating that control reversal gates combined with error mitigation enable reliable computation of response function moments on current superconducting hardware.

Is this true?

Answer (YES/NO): NO